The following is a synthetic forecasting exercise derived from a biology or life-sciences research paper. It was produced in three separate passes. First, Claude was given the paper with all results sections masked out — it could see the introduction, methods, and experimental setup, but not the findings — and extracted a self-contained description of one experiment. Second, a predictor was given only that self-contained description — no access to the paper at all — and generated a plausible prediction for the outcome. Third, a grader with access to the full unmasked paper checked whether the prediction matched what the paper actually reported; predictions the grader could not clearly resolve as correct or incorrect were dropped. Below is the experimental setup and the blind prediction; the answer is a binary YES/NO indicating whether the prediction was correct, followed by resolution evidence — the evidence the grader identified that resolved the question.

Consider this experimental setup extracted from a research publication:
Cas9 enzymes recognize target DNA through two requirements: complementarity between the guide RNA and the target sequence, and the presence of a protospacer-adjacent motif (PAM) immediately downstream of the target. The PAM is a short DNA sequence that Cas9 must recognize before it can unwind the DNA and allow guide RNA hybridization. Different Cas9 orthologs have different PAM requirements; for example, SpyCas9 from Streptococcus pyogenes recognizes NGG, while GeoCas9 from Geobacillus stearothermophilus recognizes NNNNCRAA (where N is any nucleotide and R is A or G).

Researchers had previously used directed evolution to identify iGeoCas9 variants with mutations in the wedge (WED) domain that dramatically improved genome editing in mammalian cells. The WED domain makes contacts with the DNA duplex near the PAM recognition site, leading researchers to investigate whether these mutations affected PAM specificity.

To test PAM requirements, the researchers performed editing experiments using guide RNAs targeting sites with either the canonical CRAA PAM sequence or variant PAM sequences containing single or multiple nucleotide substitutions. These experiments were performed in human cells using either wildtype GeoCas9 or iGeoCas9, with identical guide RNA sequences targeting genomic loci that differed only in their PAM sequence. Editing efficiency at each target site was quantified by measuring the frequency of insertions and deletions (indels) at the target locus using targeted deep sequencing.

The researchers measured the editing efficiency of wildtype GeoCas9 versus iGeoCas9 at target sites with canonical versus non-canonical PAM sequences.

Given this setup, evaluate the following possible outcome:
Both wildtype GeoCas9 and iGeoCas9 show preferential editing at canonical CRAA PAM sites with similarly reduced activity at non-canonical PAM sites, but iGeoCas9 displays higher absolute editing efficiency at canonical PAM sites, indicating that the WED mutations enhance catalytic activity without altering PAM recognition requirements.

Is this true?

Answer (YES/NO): NO